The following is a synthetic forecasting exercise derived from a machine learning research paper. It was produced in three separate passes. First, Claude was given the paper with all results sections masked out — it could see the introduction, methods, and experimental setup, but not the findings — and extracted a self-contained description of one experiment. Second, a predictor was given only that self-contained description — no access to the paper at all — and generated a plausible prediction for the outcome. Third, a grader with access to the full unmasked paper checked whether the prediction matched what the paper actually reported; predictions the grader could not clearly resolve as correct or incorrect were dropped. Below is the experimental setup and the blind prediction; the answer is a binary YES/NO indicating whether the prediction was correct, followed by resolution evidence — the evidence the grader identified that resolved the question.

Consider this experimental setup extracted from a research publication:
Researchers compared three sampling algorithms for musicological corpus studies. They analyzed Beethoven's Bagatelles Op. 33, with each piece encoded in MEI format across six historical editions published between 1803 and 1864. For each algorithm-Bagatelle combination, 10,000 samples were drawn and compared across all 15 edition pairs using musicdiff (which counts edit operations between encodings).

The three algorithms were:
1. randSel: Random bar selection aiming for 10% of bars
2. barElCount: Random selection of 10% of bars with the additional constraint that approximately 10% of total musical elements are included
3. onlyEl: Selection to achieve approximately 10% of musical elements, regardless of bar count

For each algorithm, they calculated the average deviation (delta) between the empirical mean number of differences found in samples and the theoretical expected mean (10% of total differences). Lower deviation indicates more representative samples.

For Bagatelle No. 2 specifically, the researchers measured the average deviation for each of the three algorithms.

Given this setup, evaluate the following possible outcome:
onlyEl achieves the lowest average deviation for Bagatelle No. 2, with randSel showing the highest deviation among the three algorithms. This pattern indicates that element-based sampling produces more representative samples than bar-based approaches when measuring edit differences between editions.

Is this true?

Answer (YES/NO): NO